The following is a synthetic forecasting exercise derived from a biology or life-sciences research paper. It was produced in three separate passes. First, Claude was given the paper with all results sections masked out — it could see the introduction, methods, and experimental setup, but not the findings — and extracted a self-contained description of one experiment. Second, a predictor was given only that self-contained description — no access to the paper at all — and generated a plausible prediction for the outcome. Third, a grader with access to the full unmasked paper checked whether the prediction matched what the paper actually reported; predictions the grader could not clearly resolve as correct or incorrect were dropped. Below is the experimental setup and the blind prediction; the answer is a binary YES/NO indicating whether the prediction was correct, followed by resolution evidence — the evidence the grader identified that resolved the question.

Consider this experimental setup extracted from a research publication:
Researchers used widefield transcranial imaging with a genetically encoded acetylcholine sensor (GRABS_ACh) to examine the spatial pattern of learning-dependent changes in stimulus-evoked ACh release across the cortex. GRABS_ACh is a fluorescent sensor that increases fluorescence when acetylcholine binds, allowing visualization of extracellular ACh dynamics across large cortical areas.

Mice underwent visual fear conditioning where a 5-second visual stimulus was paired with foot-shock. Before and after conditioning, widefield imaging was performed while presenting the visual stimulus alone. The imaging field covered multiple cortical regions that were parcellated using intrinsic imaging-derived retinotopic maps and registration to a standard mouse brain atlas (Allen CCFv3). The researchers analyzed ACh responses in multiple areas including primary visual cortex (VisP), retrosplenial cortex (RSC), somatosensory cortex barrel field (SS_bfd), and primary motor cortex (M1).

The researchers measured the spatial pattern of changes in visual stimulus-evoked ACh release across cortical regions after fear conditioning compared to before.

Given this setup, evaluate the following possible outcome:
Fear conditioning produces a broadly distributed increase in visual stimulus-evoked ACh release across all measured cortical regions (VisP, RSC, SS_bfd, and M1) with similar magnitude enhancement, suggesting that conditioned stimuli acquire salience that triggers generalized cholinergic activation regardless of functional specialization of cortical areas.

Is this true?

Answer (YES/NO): NO